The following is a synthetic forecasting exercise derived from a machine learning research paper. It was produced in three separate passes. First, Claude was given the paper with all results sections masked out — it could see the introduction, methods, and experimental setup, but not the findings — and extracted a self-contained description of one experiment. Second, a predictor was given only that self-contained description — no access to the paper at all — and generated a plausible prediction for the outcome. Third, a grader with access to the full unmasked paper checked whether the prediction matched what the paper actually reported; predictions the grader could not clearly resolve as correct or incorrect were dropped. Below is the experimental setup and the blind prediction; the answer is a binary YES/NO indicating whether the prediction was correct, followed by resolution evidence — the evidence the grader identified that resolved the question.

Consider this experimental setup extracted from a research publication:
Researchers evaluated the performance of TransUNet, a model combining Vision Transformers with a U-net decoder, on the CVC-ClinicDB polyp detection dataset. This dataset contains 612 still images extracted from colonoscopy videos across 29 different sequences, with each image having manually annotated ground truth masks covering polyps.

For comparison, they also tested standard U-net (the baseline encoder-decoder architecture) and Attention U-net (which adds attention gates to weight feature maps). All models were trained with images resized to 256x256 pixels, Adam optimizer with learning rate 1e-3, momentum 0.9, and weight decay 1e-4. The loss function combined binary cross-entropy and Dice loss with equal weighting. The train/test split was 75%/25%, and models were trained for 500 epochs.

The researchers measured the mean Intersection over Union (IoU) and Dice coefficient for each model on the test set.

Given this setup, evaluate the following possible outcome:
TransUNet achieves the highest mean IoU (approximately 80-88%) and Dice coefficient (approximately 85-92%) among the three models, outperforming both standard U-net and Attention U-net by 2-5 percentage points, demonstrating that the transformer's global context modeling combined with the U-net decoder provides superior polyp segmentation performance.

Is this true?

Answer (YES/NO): NO